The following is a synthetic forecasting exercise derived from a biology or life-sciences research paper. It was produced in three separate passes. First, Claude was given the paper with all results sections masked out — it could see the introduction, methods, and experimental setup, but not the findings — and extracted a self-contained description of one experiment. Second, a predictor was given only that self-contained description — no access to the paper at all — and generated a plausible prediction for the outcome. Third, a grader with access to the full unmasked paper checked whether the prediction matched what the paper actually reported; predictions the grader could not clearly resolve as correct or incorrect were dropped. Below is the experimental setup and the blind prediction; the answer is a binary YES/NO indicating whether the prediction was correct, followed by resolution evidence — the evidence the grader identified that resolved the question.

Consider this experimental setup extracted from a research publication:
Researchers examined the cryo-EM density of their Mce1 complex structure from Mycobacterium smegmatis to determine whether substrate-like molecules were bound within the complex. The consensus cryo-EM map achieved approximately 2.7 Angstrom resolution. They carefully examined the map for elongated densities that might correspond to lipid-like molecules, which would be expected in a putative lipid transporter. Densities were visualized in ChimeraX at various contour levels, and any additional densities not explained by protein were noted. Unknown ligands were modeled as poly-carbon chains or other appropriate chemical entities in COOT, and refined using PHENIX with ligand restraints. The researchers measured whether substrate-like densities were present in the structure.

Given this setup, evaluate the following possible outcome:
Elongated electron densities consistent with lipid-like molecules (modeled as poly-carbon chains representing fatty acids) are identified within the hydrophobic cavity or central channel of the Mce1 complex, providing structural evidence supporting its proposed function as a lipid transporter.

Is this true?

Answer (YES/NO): YES